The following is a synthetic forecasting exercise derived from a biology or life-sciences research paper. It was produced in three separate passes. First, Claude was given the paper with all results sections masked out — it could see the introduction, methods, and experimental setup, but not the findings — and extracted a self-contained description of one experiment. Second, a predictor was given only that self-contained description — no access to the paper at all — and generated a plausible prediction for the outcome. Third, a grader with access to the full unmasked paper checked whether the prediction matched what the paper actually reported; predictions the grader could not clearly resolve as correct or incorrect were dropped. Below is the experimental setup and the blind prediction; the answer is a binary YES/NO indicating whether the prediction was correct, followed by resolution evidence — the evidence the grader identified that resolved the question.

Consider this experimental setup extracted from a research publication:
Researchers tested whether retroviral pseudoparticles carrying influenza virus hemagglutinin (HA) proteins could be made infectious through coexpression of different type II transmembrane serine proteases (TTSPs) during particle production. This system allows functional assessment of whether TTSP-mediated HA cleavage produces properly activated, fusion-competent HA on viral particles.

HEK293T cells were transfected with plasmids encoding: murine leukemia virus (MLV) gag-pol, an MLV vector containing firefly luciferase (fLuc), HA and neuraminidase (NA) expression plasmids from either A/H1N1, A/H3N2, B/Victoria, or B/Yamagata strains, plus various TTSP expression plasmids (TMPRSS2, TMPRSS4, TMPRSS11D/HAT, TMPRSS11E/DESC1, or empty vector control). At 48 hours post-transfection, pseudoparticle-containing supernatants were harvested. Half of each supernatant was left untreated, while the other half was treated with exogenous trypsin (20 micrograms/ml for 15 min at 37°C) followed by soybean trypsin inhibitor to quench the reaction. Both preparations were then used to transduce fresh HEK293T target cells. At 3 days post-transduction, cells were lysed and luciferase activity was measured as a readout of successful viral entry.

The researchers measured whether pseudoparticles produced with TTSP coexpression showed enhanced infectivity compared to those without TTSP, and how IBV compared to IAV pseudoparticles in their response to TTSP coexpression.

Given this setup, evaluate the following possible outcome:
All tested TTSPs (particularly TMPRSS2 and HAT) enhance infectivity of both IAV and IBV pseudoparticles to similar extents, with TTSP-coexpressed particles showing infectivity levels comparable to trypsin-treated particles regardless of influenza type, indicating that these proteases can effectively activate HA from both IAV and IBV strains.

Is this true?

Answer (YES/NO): NO